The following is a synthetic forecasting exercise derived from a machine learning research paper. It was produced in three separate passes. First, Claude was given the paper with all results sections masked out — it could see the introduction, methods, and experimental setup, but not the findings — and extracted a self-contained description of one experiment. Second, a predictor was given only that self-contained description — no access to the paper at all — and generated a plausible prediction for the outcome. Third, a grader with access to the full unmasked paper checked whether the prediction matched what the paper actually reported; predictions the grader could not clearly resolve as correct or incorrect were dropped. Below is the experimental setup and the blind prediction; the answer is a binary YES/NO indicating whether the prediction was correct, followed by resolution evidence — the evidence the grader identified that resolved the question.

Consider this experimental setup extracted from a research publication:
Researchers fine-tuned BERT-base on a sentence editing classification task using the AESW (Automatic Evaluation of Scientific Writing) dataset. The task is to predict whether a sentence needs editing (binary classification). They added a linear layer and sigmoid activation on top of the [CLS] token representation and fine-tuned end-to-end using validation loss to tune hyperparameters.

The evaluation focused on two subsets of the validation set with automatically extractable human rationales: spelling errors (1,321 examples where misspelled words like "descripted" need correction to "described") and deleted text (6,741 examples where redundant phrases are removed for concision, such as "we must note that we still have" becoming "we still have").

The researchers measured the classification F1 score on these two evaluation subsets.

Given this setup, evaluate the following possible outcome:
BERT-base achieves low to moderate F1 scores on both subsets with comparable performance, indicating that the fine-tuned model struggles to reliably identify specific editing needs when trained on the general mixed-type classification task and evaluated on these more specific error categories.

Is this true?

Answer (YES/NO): NO